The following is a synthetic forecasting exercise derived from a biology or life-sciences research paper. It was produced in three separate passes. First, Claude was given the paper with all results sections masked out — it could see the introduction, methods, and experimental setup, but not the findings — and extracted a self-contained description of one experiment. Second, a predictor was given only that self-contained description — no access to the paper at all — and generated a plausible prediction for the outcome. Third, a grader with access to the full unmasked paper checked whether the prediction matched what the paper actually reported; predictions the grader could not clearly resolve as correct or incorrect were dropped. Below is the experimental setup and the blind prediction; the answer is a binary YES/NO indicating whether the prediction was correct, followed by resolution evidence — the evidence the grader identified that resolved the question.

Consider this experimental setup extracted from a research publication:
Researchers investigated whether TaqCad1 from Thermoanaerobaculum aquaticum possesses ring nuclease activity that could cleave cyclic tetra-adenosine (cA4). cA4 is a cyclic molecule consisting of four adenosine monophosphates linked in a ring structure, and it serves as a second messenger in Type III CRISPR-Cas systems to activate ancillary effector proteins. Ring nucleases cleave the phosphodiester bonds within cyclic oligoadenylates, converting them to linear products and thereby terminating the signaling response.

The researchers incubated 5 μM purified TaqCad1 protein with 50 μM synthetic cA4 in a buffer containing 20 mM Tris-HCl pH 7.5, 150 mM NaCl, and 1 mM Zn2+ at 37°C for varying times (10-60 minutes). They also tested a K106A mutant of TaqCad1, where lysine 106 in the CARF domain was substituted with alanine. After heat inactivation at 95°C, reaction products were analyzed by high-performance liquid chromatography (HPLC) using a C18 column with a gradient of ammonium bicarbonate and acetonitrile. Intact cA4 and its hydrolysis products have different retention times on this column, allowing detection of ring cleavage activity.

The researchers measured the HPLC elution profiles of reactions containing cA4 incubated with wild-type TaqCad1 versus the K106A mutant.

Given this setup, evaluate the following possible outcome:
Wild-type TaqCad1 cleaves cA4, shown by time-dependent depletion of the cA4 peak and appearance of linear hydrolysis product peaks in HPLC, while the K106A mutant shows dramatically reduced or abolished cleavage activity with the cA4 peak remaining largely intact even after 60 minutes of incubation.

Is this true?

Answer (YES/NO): YES